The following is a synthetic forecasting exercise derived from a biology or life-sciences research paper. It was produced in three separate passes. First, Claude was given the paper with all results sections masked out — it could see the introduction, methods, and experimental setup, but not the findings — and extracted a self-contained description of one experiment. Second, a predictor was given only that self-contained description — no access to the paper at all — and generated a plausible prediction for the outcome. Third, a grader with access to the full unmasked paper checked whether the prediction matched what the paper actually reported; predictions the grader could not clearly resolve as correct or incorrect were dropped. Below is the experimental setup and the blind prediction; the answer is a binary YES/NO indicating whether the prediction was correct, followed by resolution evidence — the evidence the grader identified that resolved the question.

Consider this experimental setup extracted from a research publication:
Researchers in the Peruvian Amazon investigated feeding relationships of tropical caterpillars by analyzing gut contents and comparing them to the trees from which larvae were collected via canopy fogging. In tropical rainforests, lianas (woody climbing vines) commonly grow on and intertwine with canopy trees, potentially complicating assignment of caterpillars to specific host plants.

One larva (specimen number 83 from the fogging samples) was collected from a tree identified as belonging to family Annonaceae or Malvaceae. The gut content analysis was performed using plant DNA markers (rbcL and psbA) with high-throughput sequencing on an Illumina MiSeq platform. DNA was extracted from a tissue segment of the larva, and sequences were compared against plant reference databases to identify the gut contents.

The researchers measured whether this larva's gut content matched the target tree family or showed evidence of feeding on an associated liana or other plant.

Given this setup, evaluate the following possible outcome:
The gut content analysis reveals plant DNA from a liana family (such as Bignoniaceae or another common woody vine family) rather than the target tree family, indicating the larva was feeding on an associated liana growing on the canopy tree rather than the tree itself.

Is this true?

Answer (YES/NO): YES